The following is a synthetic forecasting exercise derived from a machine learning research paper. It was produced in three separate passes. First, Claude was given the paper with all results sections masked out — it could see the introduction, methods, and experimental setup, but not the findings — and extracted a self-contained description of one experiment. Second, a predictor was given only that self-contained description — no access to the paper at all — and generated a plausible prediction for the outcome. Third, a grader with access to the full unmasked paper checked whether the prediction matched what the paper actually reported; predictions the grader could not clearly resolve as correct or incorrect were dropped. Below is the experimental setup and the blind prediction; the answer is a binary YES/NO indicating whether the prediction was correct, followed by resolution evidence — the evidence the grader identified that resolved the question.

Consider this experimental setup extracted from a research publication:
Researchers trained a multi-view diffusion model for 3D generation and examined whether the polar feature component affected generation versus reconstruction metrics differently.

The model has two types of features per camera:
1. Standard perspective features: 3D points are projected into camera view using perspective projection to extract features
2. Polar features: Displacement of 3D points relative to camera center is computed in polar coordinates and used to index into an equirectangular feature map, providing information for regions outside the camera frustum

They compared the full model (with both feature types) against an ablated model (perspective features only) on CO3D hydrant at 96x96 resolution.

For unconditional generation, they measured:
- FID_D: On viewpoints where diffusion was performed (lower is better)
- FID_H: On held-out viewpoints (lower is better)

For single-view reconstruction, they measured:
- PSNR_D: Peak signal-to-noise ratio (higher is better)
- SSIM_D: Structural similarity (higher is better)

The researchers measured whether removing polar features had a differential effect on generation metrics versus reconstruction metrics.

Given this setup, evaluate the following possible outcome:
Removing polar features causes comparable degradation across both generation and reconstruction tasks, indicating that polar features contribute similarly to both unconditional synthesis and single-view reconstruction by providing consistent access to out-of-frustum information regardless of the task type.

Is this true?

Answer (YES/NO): NO